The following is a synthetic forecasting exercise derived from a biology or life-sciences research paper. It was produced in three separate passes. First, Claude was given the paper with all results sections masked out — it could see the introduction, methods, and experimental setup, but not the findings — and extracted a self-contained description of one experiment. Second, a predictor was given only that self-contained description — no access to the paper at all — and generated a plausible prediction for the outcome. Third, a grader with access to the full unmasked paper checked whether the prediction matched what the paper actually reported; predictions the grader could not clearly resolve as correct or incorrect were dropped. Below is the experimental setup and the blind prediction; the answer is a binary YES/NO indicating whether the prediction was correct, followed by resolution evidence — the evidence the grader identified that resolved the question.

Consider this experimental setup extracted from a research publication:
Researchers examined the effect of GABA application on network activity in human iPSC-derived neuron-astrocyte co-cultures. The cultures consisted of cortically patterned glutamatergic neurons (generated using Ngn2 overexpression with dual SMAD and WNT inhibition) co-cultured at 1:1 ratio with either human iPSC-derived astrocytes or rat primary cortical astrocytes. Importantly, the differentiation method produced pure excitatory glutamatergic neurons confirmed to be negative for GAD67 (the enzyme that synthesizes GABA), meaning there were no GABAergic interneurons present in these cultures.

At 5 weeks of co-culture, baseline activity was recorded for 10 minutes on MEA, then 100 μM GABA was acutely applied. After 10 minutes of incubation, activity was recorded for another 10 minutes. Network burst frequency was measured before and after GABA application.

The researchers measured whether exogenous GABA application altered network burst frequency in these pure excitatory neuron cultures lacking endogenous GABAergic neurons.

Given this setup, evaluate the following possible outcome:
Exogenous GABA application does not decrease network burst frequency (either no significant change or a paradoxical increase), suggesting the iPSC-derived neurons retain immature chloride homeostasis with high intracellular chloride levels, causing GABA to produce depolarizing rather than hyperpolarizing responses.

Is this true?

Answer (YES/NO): NO